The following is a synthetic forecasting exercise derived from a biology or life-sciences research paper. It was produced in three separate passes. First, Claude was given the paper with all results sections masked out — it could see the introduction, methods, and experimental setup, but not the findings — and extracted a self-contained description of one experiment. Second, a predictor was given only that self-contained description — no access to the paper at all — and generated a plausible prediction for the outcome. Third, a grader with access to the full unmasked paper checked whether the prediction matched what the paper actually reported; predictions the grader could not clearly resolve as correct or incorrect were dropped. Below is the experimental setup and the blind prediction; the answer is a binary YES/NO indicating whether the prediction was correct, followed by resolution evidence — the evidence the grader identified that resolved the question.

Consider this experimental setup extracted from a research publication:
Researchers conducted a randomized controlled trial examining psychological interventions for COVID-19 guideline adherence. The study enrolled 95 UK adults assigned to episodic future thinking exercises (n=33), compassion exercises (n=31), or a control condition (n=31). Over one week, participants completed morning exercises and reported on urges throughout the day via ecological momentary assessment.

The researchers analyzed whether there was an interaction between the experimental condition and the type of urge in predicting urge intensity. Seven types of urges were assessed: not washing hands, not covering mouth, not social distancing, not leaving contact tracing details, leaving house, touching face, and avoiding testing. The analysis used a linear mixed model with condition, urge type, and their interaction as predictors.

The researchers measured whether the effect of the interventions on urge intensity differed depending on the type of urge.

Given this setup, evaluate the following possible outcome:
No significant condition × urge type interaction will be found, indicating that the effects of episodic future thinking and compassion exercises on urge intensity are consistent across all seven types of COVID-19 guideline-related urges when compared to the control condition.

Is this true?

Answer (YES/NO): NO